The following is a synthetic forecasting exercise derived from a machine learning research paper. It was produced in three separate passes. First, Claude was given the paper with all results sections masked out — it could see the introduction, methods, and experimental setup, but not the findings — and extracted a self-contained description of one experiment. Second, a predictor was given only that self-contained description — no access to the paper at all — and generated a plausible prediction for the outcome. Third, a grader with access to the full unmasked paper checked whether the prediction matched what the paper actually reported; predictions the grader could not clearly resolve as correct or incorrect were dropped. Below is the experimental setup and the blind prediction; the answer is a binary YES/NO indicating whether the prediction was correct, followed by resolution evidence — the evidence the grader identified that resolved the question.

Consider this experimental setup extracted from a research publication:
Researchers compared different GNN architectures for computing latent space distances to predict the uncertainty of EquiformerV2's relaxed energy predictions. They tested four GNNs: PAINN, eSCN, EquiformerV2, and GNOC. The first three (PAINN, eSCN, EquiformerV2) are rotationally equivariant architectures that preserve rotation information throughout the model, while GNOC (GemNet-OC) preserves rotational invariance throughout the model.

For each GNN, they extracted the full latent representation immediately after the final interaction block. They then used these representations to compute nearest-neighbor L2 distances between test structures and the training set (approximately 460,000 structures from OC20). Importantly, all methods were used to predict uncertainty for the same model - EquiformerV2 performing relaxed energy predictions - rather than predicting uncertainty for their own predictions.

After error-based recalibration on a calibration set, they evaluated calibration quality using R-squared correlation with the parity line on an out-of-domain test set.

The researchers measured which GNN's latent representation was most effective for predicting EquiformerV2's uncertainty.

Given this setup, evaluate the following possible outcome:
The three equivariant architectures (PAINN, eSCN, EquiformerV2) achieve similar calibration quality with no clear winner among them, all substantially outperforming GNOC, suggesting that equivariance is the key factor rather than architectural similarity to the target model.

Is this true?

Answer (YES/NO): NO